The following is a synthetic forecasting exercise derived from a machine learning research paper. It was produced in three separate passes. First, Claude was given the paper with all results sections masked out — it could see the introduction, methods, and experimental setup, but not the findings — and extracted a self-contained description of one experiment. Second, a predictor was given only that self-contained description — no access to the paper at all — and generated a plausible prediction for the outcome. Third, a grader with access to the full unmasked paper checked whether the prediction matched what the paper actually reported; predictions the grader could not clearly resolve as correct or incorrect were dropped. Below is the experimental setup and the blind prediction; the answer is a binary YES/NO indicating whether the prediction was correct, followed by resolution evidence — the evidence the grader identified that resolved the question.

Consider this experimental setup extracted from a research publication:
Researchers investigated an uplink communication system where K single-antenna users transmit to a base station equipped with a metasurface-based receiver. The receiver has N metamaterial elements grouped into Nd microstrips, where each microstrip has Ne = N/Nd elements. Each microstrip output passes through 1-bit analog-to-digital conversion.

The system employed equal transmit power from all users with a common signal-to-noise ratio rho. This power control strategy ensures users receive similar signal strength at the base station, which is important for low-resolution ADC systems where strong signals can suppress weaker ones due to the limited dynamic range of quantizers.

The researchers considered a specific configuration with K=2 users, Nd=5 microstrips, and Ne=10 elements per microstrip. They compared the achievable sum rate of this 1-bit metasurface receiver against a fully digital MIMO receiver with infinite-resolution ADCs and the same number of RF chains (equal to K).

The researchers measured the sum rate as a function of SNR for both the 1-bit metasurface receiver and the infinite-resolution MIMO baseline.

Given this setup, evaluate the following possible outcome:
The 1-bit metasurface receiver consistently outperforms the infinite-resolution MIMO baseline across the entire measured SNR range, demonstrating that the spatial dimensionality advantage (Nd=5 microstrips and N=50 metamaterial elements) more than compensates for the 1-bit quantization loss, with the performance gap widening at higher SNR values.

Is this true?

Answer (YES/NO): NO